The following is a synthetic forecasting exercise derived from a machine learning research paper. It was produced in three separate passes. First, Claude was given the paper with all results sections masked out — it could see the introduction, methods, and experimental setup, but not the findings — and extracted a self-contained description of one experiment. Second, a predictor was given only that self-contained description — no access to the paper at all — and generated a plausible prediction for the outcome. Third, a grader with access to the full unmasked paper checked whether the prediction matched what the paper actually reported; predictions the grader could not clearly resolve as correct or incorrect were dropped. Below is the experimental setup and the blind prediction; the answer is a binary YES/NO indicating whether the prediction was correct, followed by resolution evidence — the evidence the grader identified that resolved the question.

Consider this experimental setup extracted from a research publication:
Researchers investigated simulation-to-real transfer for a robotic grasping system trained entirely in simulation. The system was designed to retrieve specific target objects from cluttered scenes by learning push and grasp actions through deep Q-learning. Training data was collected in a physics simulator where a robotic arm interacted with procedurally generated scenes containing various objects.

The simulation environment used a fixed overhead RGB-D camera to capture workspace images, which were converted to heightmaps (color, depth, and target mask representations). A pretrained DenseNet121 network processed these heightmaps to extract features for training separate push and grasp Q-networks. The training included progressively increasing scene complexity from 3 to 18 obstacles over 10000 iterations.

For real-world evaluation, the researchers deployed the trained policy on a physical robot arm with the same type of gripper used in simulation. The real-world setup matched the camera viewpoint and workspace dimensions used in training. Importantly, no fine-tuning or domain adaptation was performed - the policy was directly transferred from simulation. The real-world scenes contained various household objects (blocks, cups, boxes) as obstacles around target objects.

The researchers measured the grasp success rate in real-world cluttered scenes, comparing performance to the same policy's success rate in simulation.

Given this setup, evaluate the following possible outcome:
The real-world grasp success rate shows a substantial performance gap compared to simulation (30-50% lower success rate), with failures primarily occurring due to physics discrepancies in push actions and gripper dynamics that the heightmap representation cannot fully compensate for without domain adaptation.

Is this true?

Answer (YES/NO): NO